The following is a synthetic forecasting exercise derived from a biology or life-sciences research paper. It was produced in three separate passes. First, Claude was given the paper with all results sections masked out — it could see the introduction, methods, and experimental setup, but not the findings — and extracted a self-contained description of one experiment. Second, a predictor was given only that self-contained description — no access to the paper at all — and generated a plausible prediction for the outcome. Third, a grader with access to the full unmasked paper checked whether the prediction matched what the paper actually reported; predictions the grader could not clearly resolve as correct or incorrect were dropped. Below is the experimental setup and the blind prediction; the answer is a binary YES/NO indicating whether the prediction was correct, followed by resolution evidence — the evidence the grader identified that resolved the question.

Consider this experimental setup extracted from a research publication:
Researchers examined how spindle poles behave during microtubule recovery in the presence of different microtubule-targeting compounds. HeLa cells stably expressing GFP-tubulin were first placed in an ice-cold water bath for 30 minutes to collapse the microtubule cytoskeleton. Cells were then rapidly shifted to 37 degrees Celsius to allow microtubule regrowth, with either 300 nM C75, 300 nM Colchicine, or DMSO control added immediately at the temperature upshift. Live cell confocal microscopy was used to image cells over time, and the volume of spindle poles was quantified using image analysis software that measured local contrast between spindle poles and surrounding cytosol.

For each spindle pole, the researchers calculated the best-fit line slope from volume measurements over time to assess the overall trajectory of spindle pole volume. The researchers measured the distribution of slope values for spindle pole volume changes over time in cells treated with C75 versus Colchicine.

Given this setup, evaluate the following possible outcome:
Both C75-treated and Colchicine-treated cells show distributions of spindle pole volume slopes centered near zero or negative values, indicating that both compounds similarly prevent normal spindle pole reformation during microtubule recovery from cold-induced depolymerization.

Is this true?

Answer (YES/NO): NO